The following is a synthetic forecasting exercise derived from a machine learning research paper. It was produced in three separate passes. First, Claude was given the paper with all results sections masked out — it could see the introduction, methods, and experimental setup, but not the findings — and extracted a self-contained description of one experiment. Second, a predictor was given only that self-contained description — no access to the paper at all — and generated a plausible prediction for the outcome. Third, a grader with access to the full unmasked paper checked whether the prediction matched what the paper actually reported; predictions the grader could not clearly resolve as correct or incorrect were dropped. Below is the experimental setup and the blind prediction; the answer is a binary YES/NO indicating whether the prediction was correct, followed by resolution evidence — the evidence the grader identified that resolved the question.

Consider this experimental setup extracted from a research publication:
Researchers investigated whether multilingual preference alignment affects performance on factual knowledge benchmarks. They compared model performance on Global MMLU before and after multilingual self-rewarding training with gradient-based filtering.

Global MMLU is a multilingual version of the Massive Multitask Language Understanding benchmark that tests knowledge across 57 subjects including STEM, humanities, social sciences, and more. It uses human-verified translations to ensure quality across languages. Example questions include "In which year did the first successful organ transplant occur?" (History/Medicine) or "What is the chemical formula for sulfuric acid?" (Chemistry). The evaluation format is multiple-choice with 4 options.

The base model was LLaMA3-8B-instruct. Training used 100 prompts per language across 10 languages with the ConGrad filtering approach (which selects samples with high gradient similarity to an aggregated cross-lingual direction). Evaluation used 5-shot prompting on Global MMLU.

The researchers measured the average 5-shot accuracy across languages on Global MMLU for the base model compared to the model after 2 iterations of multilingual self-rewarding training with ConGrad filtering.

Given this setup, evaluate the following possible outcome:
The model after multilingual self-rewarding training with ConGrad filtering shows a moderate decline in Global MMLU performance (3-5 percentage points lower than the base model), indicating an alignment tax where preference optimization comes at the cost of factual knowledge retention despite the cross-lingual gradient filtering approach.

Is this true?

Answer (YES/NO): NO